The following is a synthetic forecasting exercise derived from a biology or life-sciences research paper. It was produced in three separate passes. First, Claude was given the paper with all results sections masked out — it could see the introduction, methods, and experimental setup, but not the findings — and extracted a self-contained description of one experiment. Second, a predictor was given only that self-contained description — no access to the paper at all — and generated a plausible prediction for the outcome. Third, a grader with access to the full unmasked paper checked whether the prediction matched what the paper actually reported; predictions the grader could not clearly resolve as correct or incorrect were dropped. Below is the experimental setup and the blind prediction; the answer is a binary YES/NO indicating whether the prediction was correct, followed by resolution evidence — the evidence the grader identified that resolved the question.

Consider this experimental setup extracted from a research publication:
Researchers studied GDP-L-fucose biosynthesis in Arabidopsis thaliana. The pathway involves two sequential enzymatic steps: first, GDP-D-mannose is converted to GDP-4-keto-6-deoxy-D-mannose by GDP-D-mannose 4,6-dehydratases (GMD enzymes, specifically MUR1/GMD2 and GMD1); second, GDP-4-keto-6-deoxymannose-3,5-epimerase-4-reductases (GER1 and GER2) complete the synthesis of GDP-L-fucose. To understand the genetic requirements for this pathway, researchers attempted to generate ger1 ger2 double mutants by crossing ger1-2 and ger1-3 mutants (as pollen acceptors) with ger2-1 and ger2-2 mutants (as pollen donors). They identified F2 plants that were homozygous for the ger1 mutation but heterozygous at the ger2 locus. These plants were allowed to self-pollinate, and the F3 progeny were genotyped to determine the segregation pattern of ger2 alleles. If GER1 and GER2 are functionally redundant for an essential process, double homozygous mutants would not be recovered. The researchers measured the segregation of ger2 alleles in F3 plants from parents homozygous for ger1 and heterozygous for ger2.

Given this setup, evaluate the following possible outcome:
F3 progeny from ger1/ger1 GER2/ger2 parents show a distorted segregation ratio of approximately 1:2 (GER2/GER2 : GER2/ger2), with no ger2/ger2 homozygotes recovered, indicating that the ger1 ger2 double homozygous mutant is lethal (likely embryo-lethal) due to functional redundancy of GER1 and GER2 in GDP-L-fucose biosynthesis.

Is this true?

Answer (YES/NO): NO